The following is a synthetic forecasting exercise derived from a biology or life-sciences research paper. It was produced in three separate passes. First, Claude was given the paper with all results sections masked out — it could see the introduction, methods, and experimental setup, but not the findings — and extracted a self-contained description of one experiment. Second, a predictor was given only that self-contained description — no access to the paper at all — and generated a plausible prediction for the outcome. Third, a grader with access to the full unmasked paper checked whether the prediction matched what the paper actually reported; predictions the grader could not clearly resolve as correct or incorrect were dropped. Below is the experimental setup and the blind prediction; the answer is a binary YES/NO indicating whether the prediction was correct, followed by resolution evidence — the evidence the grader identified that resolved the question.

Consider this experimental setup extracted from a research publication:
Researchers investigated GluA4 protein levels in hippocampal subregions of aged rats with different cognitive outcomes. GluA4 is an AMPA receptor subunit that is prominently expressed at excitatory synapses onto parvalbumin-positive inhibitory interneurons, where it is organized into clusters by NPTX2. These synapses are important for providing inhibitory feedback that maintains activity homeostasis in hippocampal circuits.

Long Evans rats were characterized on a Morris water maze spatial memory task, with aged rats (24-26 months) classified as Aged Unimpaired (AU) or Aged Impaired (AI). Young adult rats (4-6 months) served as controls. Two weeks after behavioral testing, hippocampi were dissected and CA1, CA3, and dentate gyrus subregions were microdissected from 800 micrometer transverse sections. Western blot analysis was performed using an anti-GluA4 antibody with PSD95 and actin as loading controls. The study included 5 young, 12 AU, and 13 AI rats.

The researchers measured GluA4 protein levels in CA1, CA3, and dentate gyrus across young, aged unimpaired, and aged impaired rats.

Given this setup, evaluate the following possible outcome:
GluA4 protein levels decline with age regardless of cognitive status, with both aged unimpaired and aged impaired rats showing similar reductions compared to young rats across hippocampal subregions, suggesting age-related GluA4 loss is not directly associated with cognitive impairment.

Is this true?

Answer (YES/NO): NO